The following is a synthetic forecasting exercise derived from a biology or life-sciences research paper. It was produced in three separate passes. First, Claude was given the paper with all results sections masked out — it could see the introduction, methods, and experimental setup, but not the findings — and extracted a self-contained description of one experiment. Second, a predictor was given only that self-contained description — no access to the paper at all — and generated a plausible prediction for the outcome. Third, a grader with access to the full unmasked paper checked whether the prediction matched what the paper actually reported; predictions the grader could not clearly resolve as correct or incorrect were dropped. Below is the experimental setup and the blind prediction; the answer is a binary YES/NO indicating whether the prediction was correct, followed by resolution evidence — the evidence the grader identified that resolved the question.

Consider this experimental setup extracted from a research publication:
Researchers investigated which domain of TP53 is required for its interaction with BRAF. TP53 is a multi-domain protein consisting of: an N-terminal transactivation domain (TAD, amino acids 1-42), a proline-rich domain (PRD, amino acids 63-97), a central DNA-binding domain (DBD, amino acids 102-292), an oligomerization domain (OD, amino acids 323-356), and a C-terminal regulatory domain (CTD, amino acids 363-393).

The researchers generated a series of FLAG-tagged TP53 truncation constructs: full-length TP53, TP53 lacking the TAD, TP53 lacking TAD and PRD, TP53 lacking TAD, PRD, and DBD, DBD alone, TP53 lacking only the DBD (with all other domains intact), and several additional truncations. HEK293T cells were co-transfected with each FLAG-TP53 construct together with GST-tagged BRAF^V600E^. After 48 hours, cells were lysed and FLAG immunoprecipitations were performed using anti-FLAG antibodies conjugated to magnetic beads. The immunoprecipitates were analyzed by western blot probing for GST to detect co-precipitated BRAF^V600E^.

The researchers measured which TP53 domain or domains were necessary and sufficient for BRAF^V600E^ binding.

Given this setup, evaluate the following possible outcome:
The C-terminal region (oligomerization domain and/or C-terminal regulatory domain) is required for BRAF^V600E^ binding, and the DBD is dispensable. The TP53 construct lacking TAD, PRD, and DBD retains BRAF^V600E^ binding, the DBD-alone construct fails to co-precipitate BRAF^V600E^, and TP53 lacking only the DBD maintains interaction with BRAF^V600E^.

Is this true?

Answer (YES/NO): NO